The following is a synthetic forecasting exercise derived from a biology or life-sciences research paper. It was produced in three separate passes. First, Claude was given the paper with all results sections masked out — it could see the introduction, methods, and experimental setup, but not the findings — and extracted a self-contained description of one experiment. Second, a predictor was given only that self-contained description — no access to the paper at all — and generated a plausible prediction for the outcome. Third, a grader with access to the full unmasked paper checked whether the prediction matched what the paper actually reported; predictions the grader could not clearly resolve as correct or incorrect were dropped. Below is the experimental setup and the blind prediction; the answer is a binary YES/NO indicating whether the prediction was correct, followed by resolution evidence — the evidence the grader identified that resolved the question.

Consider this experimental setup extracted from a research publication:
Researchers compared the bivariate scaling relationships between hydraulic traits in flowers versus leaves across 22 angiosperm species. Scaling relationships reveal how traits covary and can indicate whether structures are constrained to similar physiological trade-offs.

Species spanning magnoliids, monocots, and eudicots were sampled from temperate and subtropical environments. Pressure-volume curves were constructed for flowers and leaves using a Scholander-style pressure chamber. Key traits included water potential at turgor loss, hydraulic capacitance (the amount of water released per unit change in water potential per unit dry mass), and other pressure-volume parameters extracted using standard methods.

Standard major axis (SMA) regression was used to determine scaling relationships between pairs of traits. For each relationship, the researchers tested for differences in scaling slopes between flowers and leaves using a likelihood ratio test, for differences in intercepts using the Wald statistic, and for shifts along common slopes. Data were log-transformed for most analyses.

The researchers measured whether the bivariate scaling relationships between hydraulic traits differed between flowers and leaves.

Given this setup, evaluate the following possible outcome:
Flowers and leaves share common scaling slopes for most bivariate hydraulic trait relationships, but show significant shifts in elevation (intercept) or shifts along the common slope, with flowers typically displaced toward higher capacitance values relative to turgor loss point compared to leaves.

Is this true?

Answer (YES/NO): YES